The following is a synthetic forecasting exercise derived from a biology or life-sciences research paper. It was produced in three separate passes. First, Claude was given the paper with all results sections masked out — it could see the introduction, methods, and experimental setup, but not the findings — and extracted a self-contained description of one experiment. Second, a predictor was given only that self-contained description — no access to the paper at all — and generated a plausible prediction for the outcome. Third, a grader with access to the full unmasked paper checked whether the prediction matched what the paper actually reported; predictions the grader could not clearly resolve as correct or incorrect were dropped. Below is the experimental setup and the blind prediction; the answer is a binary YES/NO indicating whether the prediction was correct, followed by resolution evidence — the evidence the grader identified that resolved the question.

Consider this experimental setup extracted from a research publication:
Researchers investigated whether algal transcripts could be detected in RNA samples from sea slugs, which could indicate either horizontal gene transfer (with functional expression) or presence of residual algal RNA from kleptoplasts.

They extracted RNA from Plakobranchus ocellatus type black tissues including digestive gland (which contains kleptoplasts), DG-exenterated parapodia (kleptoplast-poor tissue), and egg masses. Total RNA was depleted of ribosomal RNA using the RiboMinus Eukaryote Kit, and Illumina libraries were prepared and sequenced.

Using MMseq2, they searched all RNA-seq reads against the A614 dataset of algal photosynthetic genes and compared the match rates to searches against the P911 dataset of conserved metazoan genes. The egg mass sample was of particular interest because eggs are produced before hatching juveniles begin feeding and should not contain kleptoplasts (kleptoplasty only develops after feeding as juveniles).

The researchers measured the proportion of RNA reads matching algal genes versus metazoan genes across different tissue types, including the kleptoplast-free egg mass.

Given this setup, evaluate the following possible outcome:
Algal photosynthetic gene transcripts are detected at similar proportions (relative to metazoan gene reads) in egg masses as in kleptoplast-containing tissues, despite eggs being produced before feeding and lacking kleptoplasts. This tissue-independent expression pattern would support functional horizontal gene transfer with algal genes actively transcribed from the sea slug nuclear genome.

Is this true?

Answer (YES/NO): NO